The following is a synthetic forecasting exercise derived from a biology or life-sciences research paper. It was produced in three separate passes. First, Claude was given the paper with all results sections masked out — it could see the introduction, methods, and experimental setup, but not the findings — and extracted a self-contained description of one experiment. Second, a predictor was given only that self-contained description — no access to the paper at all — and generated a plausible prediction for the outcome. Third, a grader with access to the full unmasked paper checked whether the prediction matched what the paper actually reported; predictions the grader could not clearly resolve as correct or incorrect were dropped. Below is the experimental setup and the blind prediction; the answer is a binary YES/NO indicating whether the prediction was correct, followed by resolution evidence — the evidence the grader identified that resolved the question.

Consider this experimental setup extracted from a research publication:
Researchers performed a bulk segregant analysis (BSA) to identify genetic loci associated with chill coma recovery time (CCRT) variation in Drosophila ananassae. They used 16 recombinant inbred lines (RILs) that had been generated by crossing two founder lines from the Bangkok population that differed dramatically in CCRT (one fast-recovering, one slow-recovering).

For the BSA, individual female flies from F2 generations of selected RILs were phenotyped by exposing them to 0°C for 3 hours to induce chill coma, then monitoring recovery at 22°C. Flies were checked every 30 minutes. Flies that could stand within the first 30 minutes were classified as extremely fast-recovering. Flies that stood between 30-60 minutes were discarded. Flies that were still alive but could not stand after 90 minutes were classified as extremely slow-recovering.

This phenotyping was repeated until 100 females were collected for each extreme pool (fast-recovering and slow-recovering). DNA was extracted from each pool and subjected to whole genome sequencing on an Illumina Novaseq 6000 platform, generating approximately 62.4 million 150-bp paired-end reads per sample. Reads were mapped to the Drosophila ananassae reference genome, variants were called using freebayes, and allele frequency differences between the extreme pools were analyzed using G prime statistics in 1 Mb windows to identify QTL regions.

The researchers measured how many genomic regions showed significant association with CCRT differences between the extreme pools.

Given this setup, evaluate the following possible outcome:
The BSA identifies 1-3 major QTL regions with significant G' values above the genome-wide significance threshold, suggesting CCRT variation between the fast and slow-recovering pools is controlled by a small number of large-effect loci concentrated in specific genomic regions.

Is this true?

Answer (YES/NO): NO